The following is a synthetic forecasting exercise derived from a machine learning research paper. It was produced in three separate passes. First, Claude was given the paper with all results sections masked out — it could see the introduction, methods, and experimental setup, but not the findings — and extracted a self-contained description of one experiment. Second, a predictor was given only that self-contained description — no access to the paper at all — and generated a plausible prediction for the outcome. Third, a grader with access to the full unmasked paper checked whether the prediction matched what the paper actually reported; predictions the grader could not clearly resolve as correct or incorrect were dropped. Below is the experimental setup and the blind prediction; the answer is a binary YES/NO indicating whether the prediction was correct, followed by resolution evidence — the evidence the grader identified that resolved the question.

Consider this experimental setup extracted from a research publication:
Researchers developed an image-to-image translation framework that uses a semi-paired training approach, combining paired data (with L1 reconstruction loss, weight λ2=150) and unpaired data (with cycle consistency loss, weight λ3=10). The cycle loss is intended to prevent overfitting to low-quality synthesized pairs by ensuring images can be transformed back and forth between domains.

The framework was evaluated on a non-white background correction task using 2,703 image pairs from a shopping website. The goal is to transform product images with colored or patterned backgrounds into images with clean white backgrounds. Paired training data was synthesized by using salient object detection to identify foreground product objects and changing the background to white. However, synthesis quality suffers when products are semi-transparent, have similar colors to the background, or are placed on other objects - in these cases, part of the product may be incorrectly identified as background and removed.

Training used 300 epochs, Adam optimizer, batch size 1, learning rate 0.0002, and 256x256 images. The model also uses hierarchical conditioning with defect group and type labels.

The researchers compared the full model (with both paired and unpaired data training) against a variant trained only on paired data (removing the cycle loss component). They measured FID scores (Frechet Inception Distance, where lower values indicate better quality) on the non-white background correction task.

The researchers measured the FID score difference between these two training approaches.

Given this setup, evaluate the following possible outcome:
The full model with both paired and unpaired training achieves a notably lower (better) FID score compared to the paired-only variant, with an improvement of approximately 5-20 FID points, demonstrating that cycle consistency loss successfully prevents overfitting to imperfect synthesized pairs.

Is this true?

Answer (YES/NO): NO